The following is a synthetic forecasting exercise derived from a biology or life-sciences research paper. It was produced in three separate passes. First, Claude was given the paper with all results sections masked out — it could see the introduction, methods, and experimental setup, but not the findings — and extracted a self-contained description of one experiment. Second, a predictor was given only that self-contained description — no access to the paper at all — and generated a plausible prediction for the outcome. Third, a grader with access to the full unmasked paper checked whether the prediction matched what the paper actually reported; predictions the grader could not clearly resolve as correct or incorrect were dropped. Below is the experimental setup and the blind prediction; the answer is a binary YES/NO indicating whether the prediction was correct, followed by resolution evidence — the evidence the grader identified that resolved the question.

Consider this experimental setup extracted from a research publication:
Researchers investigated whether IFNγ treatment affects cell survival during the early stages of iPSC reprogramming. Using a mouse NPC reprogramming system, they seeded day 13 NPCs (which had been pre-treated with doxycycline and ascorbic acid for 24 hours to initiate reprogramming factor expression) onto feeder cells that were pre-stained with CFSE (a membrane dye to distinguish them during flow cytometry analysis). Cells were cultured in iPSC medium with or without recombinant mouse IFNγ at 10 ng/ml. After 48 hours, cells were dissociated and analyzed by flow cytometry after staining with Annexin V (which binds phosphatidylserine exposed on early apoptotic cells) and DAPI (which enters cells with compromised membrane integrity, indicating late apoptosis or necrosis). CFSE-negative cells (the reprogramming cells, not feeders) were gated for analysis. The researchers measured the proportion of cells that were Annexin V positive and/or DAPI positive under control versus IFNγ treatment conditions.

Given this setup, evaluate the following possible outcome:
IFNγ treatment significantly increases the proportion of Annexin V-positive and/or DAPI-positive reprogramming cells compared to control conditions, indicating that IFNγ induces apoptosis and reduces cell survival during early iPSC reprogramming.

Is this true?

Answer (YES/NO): NO